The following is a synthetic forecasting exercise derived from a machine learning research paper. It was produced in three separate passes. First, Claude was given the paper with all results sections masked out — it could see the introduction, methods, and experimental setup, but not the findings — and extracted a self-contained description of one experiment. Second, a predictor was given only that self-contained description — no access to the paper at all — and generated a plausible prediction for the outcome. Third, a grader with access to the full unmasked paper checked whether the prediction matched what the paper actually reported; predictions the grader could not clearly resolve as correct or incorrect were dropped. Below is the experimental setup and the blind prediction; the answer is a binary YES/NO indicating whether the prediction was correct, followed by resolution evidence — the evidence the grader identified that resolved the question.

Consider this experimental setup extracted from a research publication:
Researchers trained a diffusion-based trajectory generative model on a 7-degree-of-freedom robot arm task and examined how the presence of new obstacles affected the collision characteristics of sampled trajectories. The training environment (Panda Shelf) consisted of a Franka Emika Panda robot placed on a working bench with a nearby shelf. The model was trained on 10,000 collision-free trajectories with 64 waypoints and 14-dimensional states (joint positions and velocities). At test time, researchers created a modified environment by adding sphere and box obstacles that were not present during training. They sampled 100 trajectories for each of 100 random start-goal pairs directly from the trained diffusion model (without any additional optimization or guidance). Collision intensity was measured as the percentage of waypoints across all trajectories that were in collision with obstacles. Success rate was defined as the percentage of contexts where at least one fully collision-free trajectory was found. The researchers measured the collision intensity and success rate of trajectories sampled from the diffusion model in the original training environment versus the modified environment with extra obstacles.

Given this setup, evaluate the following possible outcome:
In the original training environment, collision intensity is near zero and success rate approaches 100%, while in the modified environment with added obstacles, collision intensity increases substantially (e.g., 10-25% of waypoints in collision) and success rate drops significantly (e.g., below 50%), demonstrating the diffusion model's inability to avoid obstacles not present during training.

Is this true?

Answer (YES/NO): NO